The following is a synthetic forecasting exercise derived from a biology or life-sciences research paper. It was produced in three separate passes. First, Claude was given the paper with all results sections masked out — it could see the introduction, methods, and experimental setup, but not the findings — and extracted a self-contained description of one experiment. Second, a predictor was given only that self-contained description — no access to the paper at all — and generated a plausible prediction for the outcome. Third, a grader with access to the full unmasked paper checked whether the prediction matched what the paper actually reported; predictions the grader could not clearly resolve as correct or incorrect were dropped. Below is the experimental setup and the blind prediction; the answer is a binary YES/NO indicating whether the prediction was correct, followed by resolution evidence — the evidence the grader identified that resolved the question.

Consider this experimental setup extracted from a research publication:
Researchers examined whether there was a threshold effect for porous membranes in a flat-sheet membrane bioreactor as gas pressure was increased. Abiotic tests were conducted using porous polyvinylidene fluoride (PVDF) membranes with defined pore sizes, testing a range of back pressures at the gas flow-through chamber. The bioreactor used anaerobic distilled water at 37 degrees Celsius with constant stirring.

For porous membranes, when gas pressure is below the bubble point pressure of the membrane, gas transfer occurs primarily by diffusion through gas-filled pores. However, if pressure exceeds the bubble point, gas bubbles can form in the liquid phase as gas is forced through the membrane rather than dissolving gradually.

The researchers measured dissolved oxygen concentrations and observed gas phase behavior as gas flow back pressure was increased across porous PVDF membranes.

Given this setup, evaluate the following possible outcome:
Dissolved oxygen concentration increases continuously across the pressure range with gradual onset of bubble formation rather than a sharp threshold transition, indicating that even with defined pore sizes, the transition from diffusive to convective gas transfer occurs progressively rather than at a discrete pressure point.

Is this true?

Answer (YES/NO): NO